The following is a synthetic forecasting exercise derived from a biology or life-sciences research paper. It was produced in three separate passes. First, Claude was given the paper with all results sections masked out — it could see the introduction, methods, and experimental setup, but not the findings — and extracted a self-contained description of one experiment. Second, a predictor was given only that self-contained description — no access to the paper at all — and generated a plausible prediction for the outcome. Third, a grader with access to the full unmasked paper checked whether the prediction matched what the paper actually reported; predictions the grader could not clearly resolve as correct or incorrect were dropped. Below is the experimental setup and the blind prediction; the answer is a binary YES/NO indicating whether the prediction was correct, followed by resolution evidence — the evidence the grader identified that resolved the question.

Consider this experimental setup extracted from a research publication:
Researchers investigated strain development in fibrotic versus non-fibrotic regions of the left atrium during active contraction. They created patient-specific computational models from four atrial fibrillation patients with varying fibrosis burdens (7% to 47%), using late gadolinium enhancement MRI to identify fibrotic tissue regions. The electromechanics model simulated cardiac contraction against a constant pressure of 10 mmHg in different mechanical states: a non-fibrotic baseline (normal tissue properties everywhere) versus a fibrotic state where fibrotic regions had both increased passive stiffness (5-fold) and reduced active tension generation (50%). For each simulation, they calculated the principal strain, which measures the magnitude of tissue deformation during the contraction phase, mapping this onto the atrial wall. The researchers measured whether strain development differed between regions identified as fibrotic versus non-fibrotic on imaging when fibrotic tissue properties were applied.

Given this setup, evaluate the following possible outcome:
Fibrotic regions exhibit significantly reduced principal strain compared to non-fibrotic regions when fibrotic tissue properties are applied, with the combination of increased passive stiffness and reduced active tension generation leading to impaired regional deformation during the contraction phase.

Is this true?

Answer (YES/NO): YES